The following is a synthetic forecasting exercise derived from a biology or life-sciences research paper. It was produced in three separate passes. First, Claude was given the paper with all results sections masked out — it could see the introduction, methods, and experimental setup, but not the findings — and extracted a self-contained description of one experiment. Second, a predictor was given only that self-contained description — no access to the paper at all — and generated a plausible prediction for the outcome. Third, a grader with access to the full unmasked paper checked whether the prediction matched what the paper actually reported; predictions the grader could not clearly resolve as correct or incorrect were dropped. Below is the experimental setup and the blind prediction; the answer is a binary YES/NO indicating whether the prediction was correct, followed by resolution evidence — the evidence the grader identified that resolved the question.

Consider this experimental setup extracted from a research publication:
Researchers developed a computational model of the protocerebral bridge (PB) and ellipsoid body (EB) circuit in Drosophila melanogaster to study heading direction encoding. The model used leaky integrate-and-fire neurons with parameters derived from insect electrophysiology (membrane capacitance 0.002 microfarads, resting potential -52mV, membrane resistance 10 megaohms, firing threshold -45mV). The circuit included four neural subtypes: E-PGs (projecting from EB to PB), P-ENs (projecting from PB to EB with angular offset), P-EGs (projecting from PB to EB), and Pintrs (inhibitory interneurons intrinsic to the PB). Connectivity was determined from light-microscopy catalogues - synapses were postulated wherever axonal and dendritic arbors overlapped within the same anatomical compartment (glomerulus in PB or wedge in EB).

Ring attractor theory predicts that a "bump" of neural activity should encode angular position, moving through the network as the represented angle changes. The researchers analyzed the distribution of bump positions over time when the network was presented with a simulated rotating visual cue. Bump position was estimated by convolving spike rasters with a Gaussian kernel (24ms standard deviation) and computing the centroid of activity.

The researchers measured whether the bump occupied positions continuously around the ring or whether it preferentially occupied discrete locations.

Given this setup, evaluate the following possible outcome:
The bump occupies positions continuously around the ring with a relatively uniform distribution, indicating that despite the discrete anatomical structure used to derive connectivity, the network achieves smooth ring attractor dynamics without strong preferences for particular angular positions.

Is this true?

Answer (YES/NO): NO